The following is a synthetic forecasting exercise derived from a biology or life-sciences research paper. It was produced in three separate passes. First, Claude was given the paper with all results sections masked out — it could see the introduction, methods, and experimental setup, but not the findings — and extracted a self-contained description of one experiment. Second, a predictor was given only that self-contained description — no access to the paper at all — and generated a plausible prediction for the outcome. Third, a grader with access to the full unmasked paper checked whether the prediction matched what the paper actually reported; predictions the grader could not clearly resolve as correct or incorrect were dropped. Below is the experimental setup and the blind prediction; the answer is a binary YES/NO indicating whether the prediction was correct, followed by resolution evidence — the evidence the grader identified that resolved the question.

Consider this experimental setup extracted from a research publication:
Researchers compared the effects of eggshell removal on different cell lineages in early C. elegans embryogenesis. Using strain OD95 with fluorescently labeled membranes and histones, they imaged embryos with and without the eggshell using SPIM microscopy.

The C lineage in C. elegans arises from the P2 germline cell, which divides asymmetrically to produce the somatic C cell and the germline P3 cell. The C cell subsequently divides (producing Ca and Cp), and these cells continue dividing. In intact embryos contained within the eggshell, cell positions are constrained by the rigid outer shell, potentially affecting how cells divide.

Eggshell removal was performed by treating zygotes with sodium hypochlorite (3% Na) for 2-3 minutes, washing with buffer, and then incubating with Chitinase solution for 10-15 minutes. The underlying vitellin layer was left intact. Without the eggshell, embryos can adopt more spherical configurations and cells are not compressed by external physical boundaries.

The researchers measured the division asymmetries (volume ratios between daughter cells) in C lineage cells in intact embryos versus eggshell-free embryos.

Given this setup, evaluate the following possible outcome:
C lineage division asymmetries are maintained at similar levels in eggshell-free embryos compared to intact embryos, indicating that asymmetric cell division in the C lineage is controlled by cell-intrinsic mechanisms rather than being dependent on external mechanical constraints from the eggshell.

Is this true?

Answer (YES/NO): NO